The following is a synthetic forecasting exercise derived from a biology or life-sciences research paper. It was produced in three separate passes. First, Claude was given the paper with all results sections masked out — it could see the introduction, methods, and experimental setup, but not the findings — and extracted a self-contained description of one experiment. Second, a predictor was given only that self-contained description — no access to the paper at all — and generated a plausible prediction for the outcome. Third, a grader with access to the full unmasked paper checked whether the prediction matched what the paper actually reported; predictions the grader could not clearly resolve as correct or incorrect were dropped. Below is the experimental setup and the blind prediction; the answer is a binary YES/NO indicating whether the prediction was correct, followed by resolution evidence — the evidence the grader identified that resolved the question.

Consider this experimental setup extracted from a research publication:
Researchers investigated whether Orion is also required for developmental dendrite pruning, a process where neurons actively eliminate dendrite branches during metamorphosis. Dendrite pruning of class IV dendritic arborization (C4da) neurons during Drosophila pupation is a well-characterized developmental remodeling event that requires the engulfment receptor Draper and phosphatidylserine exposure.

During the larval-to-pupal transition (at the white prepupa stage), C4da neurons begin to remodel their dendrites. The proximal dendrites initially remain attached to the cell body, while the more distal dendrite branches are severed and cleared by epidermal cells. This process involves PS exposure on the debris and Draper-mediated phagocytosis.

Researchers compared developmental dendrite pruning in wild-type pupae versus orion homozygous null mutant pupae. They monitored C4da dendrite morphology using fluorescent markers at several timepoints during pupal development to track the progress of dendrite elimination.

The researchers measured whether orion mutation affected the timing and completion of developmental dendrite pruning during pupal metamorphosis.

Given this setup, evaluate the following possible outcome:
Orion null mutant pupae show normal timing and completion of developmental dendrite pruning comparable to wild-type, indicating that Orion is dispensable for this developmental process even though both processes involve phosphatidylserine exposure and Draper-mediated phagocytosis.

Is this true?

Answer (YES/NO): NO